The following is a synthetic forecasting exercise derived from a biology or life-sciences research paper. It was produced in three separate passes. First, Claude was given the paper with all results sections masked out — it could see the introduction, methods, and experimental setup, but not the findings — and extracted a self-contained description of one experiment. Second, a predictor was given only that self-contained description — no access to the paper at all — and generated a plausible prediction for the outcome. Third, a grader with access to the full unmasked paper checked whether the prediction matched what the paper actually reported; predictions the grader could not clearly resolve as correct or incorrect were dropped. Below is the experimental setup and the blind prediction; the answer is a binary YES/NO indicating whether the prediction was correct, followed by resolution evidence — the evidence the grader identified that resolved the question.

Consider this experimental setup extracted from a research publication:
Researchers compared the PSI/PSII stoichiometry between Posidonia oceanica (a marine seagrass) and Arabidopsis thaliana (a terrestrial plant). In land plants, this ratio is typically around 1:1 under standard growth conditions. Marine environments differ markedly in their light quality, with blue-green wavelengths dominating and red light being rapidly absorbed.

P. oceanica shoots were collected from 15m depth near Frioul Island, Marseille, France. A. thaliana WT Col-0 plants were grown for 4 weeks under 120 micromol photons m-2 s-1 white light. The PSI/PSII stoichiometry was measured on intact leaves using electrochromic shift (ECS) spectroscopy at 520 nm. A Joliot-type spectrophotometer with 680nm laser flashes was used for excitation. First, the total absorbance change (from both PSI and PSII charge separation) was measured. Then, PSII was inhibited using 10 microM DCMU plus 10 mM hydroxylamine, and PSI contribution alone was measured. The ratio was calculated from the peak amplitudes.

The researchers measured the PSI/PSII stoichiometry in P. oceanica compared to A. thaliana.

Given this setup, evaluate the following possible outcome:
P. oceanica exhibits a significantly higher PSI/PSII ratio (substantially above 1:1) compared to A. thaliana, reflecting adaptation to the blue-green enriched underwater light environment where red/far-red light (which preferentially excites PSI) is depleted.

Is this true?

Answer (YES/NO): NO